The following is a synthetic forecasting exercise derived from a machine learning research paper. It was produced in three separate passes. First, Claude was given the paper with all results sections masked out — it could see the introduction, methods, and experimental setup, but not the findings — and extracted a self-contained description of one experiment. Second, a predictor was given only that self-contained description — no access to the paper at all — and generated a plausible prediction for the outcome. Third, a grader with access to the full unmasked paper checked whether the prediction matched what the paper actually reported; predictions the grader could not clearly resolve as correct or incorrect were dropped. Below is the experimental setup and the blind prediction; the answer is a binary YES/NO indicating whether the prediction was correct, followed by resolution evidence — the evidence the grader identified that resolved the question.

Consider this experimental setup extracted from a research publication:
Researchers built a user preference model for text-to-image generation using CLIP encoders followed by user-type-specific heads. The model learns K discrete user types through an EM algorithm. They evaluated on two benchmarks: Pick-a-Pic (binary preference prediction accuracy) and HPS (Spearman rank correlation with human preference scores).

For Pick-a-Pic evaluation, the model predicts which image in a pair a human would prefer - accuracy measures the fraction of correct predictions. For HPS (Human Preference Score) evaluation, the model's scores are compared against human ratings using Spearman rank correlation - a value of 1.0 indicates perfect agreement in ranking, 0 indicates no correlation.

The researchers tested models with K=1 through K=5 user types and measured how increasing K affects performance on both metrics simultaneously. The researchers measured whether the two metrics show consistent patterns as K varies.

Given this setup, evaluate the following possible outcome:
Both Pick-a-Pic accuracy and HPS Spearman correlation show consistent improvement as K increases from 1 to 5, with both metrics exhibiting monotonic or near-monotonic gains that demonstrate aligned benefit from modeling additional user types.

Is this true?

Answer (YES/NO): YES